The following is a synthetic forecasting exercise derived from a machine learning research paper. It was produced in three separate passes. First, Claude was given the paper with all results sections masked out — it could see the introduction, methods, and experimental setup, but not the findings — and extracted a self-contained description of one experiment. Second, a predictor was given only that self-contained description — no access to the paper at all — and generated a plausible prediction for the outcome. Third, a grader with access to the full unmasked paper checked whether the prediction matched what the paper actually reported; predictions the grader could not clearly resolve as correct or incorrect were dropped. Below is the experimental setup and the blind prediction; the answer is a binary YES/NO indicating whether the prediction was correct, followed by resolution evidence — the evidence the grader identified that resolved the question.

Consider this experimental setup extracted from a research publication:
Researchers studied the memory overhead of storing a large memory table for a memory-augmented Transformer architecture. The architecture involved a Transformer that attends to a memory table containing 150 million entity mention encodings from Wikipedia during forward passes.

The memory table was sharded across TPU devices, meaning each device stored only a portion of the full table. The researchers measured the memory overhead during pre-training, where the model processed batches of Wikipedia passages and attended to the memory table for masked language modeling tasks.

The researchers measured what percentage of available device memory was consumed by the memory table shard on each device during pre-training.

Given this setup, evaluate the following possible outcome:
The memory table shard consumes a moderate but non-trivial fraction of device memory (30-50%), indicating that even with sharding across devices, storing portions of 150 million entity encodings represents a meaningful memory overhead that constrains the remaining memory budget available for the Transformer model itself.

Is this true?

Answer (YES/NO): NO